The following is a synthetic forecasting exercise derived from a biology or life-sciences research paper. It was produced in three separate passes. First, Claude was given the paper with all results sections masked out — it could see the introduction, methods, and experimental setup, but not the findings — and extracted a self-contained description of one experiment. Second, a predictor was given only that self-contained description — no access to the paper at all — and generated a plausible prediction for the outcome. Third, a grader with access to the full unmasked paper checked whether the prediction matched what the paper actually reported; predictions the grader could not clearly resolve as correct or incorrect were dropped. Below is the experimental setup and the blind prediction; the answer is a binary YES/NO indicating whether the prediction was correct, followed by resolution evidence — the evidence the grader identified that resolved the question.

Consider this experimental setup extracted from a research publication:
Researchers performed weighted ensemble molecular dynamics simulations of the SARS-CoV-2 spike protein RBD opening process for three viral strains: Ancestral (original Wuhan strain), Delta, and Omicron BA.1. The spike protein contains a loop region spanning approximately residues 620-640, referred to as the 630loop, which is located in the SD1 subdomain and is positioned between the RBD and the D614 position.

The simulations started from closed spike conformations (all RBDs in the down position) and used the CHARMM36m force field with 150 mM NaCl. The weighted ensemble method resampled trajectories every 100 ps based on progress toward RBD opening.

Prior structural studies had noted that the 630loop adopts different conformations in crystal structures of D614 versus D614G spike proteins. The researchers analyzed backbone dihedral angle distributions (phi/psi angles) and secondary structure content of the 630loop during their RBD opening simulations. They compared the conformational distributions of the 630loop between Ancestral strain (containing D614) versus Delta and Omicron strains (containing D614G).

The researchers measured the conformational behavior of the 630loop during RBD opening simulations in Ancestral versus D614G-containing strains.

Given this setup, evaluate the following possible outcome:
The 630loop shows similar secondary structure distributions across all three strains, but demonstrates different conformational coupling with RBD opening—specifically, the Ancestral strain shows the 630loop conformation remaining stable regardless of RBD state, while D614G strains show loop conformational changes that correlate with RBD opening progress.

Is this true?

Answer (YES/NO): NO